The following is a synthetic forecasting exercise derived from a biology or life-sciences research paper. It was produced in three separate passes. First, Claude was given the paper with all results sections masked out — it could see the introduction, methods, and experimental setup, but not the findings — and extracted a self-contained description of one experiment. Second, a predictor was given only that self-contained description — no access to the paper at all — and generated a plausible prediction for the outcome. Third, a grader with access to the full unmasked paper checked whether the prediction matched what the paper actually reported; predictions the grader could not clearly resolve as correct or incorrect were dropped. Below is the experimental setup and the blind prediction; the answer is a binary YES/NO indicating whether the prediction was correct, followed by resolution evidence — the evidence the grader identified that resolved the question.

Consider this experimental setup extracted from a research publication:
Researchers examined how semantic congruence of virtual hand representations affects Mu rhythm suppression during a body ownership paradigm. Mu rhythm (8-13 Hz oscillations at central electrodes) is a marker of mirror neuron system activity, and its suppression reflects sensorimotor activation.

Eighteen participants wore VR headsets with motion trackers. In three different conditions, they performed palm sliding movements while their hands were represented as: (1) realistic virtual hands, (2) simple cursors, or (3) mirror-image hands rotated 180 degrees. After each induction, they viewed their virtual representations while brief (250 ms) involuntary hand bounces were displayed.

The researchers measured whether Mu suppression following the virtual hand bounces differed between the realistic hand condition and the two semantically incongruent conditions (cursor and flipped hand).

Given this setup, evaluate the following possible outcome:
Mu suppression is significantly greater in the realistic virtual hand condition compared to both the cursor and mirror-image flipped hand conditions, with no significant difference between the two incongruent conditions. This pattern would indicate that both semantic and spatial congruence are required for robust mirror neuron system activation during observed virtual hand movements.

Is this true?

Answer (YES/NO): YES